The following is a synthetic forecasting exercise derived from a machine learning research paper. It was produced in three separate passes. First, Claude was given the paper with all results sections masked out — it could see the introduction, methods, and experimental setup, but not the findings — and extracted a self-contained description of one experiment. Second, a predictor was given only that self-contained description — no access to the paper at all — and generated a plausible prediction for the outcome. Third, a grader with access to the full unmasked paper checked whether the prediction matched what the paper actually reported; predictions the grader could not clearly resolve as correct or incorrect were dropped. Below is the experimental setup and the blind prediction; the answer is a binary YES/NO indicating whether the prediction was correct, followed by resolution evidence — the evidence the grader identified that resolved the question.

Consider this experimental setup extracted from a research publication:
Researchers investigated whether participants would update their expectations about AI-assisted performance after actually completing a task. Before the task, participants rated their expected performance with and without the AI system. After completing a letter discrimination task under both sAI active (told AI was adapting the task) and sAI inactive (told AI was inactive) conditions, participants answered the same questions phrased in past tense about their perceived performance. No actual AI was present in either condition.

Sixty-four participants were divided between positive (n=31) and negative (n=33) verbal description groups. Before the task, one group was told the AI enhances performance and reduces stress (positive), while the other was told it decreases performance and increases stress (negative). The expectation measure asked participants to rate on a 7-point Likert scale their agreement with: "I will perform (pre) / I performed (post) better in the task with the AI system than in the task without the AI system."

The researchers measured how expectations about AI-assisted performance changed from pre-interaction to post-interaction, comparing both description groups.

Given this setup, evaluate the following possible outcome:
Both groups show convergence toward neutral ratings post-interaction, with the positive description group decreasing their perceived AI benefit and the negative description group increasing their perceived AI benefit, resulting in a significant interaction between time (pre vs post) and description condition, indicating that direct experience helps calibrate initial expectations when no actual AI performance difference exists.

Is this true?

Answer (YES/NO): NO